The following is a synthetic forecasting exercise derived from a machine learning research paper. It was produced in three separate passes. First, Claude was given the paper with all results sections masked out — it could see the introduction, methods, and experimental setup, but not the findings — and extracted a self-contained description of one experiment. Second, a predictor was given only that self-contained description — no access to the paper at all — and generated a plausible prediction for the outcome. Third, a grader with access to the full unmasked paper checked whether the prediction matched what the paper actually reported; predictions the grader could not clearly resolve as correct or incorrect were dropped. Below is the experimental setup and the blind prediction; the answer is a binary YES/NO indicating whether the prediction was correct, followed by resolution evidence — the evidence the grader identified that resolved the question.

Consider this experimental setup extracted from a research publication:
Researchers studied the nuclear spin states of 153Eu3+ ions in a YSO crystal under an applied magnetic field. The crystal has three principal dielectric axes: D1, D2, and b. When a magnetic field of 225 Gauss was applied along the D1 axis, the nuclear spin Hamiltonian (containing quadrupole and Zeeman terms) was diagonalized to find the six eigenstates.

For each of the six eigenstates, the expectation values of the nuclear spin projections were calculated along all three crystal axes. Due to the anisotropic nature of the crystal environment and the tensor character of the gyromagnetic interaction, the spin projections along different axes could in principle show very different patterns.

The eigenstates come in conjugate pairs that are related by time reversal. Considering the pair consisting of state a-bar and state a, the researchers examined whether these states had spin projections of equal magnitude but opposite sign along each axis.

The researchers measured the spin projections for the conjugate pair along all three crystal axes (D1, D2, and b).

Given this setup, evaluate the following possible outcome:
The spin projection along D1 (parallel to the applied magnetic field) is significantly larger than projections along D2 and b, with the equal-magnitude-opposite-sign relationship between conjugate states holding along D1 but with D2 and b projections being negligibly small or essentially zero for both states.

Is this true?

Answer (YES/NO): NO